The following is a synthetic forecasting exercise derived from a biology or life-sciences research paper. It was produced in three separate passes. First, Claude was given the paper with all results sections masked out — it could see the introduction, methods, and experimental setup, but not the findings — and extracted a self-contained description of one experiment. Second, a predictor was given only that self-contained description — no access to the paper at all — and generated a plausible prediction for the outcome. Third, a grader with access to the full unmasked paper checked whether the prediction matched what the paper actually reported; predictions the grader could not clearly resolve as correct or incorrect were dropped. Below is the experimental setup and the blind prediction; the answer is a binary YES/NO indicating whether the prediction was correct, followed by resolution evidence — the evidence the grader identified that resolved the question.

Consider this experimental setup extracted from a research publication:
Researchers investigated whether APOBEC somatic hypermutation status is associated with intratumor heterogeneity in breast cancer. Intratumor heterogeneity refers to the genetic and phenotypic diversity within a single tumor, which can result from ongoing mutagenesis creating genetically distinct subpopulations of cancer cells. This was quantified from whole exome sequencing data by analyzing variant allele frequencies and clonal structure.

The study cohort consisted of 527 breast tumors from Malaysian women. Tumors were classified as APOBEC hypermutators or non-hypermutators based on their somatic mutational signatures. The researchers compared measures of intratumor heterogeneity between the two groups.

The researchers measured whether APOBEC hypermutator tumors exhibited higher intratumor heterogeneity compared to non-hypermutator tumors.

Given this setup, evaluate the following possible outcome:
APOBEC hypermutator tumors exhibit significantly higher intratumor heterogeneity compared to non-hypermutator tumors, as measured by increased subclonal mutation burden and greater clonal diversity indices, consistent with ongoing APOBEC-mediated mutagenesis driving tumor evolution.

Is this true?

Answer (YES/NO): YES